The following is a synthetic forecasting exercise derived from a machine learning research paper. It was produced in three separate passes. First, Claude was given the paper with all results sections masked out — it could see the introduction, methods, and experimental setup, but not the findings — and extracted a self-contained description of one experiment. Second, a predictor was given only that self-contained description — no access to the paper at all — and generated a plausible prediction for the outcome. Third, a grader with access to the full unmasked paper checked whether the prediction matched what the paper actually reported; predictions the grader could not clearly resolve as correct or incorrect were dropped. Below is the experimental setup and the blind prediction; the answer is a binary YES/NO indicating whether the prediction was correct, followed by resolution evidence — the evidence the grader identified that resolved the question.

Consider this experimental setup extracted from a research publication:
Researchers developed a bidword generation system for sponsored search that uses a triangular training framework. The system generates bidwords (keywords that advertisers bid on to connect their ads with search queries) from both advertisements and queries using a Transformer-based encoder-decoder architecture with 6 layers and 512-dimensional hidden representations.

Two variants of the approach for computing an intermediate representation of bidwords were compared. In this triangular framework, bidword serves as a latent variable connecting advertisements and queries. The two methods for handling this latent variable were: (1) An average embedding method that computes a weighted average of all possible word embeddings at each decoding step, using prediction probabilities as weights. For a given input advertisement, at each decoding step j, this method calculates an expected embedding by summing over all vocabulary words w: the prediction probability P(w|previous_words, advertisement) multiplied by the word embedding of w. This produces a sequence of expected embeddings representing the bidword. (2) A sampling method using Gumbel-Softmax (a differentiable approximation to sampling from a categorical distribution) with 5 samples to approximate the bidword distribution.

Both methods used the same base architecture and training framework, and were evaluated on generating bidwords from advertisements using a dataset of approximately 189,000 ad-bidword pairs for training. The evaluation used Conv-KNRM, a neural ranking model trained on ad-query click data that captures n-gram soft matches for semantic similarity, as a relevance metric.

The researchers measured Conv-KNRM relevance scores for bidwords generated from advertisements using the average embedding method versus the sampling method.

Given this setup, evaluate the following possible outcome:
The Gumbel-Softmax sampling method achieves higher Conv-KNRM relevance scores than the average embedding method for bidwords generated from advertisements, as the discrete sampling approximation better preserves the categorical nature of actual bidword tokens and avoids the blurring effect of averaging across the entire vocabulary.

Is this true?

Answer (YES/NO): NO